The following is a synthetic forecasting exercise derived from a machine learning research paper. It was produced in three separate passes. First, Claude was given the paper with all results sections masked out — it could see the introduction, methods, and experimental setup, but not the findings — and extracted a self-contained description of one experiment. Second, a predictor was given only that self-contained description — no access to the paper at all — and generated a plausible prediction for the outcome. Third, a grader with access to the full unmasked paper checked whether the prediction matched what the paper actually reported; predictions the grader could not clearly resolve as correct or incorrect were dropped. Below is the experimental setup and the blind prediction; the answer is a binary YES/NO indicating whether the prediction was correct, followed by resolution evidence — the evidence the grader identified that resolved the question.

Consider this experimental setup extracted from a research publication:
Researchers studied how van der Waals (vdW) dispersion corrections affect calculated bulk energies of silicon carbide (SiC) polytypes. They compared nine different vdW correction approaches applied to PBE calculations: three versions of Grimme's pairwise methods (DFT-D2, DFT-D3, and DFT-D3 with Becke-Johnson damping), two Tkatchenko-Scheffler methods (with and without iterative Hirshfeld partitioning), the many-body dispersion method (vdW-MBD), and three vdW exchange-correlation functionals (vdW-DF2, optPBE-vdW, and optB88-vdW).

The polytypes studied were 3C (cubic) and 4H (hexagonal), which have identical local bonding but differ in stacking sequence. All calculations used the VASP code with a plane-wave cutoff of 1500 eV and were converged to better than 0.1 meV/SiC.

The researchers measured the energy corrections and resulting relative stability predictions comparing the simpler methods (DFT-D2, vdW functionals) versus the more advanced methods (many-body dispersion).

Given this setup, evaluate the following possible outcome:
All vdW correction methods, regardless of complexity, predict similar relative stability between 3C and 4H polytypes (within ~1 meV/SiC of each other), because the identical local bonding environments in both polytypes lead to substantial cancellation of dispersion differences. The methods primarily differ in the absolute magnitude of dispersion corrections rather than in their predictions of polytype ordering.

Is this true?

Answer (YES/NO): NO